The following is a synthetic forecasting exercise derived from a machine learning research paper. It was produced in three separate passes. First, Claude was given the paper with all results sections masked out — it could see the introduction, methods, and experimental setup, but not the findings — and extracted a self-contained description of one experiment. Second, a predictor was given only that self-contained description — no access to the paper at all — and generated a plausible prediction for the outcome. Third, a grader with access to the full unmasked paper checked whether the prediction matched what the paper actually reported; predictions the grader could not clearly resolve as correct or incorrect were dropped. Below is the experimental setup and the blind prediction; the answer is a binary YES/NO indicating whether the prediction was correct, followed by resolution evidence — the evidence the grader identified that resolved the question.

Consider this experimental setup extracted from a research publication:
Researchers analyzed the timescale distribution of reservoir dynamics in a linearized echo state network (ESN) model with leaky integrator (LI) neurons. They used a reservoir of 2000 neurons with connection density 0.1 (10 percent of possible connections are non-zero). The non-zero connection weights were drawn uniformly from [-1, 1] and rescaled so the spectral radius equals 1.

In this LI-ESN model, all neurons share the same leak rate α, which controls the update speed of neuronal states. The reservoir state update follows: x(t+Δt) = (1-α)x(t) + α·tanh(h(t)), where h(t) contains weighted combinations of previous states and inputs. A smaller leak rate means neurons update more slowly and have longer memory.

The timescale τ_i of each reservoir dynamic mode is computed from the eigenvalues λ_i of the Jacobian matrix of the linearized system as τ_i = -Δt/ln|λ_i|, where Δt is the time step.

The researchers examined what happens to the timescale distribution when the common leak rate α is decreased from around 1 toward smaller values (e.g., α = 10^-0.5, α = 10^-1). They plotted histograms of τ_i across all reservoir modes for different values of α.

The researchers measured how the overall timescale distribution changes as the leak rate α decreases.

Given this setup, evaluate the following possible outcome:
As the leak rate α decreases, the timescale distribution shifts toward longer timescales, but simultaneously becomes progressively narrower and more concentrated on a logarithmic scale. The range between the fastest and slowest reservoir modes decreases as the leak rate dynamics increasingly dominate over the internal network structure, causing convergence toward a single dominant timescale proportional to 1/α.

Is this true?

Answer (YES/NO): NO